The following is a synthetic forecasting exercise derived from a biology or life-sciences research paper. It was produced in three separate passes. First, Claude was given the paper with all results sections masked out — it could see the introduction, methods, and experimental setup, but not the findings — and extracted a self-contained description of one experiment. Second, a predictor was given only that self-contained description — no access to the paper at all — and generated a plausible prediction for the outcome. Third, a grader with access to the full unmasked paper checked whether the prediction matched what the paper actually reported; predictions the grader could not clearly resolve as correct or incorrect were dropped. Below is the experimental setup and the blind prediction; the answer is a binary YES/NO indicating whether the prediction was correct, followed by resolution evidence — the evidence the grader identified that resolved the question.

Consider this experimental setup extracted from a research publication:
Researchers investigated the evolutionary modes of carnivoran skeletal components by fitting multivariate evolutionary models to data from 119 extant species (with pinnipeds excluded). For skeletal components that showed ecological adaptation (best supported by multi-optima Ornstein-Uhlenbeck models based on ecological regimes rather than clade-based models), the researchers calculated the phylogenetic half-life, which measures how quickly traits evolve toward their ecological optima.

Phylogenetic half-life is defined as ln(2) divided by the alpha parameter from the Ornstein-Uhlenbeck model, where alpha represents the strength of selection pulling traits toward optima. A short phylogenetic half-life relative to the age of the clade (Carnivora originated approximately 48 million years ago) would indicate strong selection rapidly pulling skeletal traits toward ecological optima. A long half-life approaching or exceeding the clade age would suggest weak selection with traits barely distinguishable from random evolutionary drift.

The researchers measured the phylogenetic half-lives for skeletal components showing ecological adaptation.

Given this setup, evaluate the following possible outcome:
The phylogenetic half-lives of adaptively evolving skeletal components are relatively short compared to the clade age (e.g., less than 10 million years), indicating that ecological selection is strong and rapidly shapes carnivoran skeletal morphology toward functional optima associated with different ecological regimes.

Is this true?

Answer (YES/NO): YES